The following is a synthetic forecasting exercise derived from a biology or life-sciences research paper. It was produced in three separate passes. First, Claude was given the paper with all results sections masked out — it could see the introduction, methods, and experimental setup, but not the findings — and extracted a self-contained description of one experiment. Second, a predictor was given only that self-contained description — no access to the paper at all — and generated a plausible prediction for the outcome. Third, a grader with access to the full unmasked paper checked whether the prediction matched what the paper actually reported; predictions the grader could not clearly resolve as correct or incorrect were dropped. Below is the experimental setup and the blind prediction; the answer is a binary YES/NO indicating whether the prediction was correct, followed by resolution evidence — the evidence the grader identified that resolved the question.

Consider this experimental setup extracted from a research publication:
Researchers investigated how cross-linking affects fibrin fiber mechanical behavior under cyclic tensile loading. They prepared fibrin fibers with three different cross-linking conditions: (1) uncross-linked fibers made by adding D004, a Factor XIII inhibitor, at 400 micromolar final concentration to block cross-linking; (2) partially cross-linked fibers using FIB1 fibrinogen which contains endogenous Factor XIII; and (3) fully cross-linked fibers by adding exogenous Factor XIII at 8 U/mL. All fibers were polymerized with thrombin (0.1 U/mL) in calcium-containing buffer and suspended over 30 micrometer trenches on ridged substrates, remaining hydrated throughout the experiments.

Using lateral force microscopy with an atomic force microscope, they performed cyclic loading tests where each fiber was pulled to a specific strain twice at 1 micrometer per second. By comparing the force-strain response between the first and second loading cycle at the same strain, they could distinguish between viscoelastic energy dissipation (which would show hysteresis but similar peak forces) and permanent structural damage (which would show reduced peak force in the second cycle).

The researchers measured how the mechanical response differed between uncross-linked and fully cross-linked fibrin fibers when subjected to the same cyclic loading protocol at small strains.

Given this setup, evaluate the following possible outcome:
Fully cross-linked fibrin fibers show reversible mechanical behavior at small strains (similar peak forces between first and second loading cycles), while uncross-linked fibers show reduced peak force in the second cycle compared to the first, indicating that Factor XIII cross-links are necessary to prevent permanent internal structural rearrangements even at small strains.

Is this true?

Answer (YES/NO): NO